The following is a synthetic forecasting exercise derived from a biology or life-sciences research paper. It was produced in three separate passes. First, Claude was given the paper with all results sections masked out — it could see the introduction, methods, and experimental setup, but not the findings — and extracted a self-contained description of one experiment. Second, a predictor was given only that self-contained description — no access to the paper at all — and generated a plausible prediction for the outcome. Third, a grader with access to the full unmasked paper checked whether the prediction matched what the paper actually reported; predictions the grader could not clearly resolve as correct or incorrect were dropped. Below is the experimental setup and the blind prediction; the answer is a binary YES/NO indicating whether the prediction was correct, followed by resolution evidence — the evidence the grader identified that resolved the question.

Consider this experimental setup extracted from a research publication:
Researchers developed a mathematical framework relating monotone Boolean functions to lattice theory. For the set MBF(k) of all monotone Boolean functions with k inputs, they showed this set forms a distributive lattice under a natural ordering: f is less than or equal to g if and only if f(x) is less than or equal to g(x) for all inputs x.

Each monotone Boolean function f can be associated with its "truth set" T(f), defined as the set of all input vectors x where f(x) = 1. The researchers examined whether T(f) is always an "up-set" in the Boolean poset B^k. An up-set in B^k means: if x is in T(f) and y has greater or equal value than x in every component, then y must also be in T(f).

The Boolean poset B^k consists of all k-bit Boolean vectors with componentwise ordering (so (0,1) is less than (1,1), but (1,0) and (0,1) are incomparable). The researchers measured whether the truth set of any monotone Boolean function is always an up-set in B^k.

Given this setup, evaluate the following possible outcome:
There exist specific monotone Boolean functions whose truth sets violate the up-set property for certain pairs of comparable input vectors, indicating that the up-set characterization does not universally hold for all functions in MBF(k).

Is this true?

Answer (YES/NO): NO